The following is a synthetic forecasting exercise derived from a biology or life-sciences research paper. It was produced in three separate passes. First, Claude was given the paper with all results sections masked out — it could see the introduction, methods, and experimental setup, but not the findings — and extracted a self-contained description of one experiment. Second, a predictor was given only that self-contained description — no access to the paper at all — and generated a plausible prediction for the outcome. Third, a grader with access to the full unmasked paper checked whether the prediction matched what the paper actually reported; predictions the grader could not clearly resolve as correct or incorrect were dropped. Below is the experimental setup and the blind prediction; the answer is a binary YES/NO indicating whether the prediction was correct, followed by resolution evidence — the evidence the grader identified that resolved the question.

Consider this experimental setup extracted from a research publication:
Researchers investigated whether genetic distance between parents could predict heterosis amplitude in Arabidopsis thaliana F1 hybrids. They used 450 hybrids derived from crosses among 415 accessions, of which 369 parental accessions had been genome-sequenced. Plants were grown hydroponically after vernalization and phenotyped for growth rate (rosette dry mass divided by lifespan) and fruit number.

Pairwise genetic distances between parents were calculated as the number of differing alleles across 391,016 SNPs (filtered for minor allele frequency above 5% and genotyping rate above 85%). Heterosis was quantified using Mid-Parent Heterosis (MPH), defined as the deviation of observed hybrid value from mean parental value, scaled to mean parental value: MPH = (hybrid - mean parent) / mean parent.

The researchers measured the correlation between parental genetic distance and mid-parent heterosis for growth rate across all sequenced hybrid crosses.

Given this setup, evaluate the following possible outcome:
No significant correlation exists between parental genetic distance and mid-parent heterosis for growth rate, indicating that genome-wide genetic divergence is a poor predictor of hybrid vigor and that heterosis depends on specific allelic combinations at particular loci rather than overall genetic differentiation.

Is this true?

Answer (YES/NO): NO